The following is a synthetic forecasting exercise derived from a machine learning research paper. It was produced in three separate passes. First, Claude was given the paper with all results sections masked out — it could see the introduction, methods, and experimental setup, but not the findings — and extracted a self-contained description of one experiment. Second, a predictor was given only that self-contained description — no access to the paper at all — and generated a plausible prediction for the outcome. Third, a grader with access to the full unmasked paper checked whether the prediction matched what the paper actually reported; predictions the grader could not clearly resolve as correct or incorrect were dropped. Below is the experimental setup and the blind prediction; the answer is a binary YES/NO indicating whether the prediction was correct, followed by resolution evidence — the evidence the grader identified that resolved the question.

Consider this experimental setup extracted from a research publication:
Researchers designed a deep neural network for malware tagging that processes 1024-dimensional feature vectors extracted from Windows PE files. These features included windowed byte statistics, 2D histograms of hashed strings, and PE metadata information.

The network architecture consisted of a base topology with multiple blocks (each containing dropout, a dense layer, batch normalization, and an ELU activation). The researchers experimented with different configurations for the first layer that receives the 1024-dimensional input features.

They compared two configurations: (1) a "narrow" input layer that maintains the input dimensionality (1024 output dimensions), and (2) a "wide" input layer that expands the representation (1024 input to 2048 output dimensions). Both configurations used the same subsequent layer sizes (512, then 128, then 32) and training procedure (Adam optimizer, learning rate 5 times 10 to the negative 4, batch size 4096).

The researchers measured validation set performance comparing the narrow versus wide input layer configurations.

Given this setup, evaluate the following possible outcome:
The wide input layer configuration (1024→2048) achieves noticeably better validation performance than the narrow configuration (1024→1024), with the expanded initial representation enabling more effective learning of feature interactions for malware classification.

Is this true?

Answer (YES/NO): YES